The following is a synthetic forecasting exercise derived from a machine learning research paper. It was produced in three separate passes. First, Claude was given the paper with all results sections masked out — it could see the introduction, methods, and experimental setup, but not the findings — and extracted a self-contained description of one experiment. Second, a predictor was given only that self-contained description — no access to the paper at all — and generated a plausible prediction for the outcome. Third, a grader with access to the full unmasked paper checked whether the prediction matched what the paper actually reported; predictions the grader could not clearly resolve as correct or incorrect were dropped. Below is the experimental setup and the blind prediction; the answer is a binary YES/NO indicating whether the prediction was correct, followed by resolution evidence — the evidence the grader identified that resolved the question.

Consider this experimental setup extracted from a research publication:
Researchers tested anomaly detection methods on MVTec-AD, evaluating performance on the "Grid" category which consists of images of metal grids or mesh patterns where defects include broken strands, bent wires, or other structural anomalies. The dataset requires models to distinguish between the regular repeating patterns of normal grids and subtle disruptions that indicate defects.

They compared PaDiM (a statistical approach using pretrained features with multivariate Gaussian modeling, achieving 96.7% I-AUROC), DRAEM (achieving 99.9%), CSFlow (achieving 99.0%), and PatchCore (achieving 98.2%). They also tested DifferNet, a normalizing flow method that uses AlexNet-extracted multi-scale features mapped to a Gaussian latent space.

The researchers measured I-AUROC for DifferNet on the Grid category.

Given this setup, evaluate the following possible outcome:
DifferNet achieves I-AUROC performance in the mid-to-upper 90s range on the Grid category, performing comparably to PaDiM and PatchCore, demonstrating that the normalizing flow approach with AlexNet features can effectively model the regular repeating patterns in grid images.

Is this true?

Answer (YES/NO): NO